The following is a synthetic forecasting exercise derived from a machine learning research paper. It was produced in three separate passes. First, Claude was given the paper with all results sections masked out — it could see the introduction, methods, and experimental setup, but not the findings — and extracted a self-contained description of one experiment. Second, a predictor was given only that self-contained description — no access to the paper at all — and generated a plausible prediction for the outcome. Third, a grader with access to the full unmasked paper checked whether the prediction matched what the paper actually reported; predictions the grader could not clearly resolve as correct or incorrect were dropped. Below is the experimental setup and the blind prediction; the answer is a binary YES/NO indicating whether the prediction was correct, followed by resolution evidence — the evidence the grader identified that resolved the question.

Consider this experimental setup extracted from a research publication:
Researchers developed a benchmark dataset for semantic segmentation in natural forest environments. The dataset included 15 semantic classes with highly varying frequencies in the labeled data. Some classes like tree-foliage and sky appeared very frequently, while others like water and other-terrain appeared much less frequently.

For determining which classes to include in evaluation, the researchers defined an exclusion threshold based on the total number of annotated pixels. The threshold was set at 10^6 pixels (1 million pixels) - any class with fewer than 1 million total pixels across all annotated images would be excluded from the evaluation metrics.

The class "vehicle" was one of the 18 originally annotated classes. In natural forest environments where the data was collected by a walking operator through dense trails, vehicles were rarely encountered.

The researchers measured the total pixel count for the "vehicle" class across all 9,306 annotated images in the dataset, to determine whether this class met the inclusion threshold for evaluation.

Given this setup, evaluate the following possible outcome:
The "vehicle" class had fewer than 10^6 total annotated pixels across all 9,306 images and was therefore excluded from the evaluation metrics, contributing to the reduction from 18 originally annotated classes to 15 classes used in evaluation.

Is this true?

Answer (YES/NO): YES